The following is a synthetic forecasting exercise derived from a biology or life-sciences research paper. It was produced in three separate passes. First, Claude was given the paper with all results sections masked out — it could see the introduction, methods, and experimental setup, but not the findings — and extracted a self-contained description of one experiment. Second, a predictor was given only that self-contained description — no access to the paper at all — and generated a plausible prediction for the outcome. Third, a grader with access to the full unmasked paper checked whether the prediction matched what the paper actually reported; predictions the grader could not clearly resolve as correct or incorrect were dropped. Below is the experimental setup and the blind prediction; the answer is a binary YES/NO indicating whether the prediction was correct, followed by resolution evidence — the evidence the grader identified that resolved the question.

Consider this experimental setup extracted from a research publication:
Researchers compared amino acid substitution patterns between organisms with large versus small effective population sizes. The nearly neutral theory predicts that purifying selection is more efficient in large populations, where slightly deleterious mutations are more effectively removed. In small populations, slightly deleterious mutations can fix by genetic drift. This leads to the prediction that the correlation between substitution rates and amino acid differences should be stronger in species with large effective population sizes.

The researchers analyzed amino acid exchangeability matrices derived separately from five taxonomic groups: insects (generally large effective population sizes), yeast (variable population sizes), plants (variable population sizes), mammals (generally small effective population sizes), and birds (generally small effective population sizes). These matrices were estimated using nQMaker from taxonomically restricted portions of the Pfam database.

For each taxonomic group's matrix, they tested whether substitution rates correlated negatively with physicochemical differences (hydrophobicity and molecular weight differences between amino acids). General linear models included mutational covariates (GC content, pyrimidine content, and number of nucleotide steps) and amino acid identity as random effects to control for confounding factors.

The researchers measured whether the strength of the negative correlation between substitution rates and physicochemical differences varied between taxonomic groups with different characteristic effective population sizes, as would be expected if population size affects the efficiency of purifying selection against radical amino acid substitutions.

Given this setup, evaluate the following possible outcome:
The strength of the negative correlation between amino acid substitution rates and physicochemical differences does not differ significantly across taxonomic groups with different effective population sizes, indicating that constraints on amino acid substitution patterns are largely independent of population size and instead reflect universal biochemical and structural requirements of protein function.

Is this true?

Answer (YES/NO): YES